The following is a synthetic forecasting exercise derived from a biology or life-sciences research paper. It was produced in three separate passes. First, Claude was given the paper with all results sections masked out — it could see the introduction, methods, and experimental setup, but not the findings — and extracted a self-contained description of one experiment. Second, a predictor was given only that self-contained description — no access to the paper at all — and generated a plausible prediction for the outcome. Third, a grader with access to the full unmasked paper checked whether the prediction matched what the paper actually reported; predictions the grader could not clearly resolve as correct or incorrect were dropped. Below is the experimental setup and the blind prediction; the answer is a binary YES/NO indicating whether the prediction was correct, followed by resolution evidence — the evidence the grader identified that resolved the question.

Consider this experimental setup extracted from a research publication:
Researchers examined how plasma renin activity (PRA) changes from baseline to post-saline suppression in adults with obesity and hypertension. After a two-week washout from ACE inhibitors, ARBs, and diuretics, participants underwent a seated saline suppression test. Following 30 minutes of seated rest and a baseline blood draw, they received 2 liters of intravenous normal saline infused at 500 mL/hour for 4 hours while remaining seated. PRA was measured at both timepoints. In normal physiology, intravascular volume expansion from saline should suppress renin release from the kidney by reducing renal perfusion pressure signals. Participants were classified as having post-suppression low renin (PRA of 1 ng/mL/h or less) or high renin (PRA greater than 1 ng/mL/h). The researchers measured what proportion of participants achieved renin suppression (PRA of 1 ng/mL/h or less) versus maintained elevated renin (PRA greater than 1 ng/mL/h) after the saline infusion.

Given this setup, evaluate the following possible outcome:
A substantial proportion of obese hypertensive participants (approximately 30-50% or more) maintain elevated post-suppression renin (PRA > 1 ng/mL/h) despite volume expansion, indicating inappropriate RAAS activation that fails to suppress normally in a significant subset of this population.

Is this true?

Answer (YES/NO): NO